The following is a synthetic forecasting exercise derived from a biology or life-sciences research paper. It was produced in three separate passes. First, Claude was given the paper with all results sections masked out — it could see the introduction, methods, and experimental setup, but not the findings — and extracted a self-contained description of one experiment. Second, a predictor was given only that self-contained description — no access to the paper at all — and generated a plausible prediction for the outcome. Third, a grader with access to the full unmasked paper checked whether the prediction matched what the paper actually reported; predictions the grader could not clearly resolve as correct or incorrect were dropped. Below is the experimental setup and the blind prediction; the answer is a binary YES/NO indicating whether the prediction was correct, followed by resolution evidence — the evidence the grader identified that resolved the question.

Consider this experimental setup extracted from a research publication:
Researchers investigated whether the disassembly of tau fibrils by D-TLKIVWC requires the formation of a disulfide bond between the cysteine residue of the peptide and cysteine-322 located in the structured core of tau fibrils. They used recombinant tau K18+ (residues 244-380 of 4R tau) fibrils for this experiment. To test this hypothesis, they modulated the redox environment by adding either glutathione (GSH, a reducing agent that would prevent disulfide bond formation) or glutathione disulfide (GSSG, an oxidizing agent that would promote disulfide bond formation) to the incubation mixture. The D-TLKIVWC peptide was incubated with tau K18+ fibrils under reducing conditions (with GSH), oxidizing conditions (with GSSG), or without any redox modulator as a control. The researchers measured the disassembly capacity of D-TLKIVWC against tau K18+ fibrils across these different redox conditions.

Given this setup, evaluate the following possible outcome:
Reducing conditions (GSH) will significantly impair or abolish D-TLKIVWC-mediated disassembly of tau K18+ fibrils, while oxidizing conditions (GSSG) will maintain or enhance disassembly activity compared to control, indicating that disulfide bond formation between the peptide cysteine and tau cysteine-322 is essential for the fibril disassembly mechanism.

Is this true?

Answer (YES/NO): NO